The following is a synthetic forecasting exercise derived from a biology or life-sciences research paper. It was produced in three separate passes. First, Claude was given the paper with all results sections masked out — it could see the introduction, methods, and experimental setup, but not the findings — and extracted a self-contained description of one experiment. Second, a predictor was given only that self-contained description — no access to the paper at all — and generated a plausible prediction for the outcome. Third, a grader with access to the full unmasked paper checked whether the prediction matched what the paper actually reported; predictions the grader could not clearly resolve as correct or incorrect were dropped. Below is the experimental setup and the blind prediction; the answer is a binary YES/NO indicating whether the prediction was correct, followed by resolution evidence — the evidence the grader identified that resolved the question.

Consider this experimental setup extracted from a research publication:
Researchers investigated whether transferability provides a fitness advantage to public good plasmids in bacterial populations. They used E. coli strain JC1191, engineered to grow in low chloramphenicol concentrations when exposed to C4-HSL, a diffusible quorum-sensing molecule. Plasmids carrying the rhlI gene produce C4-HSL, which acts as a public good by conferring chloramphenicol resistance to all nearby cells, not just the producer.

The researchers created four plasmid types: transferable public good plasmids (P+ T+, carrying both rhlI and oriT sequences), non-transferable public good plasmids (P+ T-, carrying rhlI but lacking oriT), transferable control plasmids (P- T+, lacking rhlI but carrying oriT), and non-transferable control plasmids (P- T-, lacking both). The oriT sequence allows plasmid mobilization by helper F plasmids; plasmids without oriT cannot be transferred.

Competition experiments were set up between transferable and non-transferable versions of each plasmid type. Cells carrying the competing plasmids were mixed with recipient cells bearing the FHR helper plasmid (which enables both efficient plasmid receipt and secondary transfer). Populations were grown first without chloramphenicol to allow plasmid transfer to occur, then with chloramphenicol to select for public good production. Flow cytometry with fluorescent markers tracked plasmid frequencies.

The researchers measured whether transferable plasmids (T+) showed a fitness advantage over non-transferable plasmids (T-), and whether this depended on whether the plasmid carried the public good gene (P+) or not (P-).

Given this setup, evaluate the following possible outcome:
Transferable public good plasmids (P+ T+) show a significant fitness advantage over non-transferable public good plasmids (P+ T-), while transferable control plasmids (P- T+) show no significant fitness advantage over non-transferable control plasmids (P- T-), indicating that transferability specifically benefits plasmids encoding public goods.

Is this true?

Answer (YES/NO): NO